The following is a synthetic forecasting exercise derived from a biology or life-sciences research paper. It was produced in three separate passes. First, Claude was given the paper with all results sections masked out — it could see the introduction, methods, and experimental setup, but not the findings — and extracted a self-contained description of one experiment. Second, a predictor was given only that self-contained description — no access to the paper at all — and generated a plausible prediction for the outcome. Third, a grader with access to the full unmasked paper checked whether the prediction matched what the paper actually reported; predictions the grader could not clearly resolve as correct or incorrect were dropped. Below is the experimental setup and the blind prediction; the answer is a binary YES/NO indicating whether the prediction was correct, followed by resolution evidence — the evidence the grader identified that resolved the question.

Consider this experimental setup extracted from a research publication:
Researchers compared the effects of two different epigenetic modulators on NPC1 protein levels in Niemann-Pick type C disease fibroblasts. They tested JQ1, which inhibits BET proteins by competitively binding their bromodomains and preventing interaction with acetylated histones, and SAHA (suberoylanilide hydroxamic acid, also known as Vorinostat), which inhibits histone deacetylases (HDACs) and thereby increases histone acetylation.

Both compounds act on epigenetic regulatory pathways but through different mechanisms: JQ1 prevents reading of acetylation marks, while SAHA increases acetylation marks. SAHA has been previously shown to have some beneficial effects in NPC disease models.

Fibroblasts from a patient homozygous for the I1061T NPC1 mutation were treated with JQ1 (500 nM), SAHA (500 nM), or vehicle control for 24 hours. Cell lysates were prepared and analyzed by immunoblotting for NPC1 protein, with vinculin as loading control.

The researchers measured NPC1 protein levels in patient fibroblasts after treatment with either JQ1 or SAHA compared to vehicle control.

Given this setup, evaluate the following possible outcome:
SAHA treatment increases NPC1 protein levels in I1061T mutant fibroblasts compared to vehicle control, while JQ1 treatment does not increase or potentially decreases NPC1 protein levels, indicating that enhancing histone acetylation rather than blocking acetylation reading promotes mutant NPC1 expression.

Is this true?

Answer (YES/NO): NO